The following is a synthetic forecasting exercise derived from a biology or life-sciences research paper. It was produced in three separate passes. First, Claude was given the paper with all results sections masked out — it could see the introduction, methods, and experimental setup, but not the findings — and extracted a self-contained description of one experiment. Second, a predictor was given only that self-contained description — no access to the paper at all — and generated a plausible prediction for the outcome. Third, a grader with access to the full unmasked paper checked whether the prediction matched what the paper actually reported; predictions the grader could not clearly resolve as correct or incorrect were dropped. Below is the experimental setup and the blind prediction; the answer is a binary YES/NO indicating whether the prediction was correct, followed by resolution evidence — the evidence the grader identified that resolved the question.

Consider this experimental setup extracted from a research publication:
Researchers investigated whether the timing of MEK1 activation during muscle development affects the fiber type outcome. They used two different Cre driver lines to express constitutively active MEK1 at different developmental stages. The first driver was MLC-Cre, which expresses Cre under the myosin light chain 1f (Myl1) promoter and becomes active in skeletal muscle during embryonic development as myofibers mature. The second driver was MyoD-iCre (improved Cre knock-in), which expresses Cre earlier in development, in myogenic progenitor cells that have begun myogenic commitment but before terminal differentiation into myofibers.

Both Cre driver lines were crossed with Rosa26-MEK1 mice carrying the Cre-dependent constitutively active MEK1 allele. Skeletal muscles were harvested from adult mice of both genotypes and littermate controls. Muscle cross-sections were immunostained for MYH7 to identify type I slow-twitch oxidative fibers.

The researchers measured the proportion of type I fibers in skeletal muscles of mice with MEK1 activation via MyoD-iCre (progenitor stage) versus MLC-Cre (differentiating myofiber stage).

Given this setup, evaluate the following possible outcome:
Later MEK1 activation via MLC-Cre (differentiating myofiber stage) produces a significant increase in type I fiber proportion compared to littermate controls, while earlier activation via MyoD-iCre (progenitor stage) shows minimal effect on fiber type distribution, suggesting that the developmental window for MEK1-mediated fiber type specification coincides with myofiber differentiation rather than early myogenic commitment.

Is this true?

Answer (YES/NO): NO